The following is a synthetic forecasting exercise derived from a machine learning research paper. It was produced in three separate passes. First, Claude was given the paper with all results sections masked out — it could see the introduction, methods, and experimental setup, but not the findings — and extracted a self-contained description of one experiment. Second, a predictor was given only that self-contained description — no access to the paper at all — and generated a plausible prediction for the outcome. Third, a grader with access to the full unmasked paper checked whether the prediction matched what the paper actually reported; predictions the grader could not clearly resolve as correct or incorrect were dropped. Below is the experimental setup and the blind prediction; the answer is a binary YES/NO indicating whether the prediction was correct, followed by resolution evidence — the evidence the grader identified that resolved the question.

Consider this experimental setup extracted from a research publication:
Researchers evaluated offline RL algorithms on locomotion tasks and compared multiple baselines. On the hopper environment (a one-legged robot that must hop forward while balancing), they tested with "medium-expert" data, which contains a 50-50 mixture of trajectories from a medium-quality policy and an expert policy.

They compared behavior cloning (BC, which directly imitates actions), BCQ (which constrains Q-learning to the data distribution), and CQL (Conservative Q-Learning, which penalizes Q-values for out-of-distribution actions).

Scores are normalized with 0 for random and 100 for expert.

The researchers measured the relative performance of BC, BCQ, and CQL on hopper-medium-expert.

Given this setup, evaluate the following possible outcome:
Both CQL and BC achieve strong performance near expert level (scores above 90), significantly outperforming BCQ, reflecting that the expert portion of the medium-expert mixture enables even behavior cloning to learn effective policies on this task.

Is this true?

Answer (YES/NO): NO